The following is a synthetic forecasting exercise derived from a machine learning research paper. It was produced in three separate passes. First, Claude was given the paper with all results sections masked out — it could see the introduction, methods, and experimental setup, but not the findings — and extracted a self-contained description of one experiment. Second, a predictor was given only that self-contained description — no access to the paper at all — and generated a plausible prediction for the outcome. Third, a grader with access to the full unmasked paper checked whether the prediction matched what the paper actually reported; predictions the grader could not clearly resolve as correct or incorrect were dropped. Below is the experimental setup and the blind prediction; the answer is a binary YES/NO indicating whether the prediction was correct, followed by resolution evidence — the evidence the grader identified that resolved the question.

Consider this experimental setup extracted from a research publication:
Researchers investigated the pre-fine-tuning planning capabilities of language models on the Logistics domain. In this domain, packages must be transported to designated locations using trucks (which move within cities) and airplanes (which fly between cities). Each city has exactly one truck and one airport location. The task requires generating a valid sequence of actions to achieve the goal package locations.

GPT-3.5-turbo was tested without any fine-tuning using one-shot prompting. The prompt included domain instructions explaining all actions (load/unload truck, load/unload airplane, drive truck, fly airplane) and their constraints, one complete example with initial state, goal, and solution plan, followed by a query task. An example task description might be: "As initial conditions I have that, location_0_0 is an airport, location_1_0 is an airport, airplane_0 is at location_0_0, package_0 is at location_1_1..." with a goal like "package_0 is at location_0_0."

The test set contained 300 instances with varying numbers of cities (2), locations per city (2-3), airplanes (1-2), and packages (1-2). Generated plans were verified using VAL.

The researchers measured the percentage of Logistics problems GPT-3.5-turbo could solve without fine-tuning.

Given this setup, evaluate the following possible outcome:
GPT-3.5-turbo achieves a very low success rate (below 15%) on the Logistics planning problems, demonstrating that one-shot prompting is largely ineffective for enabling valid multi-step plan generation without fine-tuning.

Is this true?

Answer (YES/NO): YES